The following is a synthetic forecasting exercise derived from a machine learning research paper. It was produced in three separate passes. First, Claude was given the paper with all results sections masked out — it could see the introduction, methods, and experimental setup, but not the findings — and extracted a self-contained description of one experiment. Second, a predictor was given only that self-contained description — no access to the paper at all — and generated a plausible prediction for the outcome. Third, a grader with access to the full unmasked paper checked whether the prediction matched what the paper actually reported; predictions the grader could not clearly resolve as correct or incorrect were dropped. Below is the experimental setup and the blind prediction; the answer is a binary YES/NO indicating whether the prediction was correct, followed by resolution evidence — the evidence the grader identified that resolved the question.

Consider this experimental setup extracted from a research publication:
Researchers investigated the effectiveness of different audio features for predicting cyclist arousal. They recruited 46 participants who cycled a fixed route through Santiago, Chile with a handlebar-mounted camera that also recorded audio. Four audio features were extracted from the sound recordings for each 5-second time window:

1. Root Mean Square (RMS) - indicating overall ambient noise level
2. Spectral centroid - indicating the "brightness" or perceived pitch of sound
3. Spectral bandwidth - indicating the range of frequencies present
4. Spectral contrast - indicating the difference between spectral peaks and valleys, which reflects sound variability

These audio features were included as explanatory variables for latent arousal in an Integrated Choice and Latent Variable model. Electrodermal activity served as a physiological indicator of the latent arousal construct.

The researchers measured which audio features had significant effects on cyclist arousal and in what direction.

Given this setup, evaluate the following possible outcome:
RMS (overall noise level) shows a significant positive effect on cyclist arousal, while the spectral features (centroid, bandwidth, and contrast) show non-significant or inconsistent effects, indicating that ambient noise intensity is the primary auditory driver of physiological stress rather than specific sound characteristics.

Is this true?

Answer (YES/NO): NO